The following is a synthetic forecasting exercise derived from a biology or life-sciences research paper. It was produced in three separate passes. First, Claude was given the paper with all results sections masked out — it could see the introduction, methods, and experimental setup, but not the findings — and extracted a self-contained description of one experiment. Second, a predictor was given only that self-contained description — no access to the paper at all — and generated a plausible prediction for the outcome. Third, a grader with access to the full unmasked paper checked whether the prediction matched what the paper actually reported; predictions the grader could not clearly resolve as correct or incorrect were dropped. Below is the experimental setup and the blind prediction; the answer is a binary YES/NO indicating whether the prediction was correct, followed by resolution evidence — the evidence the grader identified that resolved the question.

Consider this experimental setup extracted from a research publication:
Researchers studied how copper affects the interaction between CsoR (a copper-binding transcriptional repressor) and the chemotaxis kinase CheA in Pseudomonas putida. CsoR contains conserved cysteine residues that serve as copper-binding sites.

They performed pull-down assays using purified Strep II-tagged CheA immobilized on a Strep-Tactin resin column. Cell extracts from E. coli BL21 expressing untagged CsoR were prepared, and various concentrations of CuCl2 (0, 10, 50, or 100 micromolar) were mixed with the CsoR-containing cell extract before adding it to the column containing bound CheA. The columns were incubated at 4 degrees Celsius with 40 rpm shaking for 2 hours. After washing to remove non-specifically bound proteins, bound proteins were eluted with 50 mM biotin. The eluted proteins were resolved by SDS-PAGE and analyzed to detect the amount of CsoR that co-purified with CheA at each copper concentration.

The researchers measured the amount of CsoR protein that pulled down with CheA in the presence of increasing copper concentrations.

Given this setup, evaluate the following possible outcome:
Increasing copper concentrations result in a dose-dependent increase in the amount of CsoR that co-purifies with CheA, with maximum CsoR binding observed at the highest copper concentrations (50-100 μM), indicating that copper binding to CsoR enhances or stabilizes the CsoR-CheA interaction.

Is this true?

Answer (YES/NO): NO